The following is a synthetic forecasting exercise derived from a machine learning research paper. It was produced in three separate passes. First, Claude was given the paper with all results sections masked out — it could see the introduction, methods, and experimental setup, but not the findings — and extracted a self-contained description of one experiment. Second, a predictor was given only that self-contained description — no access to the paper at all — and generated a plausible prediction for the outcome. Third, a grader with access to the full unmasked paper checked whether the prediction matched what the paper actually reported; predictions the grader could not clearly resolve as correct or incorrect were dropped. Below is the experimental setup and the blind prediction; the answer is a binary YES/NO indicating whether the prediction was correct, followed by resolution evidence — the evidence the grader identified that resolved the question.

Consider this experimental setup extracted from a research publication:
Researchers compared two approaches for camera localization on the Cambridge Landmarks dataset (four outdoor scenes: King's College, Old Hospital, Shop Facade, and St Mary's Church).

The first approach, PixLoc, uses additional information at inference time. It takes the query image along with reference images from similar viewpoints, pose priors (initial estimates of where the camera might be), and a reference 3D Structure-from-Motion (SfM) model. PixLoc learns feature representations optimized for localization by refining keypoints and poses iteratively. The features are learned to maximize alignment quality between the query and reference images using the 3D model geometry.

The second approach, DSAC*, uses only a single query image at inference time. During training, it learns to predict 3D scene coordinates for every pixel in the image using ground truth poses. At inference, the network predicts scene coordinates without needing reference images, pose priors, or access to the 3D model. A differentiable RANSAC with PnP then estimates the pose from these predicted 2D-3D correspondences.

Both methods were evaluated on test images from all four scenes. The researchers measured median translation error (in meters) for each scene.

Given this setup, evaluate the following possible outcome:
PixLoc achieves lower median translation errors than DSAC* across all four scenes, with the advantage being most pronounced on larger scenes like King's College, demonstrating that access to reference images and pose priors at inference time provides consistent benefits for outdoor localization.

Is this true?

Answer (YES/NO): NO